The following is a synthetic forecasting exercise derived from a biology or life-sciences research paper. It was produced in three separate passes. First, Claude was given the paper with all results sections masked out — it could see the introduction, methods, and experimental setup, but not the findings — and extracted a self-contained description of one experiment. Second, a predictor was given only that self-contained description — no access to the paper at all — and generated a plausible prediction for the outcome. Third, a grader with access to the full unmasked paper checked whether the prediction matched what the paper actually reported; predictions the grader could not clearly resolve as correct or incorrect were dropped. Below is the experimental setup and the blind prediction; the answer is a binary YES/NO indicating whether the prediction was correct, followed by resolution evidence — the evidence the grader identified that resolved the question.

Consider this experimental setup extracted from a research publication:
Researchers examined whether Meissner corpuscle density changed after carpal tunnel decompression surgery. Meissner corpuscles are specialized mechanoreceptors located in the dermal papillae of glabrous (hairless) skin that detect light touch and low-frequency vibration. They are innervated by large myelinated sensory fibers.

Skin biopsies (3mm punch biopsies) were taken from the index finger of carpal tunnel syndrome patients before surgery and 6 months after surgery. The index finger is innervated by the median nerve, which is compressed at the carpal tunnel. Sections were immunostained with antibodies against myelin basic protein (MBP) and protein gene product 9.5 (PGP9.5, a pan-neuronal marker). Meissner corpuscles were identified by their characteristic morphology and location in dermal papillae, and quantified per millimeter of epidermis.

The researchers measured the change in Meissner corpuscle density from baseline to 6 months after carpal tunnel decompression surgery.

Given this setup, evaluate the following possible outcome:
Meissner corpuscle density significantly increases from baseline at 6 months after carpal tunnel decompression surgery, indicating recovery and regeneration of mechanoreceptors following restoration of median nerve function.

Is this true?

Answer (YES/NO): NO